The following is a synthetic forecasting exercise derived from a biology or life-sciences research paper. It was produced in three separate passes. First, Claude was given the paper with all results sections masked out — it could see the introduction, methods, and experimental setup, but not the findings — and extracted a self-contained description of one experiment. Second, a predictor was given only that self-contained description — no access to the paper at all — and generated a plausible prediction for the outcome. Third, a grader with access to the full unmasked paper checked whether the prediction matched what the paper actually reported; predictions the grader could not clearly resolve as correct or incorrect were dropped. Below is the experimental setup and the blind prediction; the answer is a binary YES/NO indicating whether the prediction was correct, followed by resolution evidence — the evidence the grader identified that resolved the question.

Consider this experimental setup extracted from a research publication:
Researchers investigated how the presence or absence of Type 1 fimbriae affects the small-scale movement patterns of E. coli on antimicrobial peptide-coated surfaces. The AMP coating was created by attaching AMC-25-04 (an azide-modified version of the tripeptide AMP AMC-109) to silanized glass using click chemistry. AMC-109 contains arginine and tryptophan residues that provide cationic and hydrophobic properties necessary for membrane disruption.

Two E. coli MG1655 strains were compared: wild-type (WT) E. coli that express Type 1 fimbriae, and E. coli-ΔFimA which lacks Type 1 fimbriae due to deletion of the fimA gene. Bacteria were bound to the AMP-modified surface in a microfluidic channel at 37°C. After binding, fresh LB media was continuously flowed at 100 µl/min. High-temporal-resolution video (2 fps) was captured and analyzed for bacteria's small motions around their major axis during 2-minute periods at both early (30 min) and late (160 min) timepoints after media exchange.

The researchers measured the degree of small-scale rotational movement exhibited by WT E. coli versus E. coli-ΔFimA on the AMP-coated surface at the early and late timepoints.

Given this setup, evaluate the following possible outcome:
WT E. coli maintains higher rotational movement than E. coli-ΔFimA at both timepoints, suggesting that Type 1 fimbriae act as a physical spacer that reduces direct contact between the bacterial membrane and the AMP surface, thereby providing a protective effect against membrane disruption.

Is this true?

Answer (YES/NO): NO